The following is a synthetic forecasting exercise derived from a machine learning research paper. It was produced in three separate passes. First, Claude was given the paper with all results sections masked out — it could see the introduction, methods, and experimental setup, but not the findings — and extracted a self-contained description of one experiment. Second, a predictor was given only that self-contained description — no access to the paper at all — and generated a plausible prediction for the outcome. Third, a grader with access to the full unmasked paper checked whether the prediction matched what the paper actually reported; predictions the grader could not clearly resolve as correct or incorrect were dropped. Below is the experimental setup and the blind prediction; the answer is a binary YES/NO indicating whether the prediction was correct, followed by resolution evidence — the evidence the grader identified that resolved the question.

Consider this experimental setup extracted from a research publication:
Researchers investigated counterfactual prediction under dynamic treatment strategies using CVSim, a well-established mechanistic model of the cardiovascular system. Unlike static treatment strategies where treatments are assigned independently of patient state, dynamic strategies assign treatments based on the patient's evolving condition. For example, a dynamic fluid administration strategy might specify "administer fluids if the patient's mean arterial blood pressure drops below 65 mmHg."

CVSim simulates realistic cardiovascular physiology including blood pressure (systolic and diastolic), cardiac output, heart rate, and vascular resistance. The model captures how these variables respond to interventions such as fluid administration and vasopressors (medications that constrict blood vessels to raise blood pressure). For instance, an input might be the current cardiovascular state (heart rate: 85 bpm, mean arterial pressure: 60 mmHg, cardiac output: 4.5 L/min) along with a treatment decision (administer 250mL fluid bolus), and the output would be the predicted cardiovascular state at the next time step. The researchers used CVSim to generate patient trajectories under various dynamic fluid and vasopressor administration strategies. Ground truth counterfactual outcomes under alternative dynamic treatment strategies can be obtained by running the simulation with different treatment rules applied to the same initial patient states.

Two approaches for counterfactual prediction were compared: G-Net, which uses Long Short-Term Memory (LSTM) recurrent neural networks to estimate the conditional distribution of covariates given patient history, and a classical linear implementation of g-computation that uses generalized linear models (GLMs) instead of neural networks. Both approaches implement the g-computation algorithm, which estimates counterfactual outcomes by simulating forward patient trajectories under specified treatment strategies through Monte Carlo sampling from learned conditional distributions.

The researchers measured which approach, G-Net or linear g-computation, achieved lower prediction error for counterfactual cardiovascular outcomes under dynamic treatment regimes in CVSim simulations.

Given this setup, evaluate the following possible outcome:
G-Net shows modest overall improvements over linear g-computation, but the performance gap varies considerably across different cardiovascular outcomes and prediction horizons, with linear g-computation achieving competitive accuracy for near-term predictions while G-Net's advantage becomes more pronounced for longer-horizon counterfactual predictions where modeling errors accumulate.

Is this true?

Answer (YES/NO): NO